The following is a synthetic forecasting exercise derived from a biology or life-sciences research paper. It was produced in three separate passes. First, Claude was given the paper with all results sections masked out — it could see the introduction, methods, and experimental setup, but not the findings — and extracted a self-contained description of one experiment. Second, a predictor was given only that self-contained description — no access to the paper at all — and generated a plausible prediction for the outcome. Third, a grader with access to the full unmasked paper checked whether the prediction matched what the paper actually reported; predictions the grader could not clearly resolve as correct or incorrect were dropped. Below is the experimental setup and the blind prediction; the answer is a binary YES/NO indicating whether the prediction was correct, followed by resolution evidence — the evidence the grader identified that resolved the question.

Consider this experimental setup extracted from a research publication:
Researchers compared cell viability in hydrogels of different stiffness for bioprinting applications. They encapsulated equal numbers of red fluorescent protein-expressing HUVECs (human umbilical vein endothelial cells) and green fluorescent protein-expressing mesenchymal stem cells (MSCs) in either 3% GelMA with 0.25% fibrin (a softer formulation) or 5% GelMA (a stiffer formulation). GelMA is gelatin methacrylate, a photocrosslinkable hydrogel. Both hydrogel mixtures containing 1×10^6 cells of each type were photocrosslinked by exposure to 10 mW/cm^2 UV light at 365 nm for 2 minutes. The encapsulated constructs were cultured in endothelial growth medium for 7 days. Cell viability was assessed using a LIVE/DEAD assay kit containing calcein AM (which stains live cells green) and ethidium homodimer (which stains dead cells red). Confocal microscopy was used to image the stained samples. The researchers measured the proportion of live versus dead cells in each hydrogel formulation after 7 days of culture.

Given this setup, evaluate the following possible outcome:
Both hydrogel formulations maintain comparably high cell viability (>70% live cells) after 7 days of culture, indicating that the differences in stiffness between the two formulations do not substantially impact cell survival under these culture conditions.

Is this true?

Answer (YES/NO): NO